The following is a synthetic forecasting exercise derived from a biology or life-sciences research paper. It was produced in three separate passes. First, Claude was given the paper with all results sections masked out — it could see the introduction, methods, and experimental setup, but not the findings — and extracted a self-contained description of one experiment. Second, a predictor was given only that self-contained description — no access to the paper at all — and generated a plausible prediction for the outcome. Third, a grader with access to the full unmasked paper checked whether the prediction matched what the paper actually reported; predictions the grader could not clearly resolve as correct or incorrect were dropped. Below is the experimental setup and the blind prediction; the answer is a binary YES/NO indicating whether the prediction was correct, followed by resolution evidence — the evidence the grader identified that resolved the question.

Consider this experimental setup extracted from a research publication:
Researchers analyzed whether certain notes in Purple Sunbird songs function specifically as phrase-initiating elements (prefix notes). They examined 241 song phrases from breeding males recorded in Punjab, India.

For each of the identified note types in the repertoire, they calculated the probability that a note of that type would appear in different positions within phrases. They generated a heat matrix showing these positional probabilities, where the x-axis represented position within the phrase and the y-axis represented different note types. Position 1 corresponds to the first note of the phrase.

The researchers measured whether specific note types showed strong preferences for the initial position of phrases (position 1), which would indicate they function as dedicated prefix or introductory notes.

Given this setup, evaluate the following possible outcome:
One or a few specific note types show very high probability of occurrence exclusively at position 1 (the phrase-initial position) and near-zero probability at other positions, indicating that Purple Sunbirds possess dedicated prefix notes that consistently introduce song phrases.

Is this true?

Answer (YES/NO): YES